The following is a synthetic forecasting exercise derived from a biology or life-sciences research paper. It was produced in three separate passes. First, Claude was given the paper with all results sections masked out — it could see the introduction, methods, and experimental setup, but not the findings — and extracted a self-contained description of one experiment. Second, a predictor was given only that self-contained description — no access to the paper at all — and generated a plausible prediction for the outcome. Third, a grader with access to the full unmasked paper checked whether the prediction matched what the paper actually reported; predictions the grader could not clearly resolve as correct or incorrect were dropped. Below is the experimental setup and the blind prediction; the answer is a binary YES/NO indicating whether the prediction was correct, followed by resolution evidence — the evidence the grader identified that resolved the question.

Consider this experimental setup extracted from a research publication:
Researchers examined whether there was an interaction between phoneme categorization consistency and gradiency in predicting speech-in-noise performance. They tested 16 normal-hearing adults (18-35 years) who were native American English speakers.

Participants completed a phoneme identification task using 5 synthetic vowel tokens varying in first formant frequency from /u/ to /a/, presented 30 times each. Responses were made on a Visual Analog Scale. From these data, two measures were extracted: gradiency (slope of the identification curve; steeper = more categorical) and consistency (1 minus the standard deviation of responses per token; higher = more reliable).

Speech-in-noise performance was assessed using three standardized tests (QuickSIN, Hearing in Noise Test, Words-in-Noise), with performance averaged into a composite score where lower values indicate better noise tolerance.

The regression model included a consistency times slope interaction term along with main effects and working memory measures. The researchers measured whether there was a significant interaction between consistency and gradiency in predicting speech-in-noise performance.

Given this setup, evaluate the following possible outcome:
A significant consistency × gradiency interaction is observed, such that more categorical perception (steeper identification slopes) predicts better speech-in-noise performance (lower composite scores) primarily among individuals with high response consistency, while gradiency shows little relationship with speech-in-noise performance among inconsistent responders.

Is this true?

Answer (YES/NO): NO